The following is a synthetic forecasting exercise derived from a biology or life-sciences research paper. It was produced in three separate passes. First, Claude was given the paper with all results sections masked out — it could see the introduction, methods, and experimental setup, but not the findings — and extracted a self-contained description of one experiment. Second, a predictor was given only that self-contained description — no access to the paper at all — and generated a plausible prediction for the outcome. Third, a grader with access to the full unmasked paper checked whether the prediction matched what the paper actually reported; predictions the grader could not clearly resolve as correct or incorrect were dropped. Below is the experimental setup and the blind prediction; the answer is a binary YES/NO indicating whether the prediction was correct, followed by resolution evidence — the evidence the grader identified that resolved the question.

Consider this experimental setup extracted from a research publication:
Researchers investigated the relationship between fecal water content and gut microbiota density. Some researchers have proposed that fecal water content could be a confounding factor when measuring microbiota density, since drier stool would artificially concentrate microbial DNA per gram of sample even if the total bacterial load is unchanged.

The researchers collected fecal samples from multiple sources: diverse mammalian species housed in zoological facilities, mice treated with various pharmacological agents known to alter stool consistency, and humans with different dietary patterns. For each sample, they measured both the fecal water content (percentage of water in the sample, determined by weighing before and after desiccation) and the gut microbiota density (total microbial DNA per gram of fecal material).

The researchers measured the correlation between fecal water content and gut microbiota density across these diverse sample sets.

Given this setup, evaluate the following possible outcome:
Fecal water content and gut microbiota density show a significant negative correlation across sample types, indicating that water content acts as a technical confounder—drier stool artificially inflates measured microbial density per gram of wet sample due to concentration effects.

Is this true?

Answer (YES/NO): NO